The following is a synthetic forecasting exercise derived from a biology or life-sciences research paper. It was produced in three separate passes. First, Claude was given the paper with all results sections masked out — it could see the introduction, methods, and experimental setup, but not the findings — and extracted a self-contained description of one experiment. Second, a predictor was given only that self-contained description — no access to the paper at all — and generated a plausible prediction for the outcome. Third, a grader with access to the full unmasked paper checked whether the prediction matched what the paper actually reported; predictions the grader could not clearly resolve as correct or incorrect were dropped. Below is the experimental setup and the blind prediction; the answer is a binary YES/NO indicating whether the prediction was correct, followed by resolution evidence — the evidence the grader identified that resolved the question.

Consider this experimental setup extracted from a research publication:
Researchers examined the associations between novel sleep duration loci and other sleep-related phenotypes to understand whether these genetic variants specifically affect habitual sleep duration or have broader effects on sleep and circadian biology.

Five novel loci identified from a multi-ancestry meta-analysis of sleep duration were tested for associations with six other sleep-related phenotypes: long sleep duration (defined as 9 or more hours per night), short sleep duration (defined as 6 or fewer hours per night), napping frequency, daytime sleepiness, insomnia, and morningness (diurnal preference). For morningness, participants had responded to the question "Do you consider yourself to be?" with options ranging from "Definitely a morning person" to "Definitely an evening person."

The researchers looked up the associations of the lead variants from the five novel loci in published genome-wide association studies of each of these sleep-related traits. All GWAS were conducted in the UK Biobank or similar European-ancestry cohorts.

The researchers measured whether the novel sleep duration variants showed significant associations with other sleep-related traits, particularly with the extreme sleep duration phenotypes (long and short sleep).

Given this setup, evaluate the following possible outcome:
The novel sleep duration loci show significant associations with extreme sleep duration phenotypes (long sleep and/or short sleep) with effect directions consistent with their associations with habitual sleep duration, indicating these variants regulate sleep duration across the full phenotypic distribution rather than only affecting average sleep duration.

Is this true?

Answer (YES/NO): YES